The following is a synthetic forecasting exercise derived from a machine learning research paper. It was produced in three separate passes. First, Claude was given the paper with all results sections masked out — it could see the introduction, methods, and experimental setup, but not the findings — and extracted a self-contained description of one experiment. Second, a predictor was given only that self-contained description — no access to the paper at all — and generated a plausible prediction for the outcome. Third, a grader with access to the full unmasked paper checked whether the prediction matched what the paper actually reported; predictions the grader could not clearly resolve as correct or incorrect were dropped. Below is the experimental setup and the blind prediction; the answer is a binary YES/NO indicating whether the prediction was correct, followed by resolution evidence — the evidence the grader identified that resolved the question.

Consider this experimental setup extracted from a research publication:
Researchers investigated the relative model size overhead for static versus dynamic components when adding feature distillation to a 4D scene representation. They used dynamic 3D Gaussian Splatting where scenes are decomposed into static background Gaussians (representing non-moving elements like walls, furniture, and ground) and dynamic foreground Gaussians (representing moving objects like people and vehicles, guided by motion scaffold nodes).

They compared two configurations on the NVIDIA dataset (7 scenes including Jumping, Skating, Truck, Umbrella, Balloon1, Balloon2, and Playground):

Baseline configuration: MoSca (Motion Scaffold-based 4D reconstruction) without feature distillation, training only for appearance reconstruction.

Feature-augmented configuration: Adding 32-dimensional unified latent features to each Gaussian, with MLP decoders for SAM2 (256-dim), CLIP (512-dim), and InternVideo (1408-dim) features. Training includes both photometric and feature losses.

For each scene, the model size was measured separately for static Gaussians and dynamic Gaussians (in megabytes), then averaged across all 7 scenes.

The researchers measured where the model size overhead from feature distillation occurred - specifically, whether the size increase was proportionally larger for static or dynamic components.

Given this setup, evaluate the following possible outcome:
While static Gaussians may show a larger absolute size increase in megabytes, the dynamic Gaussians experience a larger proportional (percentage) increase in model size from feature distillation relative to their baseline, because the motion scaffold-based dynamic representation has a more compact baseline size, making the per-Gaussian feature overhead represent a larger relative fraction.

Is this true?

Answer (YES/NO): NO